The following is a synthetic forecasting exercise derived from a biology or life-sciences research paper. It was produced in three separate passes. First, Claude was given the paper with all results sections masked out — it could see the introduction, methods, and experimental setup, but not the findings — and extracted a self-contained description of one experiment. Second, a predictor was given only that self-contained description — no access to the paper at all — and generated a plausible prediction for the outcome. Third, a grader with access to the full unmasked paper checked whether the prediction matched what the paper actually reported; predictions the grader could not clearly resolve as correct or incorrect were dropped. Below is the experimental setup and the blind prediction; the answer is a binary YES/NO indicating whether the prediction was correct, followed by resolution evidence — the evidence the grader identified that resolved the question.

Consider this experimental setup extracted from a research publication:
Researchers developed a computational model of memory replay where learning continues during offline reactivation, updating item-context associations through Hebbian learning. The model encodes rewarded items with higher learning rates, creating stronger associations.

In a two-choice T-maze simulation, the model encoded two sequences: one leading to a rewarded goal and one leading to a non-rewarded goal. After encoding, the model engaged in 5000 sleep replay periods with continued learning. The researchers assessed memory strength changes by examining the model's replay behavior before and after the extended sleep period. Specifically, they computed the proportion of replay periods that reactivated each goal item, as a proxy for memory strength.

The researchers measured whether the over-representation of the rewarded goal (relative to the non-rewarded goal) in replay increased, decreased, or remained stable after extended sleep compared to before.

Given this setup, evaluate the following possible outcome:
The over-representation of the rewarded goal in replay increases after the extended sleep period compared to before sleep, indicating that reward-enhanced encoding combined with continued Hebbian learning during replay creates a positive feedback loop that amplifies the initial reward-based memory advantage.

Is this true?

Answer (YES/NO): YES